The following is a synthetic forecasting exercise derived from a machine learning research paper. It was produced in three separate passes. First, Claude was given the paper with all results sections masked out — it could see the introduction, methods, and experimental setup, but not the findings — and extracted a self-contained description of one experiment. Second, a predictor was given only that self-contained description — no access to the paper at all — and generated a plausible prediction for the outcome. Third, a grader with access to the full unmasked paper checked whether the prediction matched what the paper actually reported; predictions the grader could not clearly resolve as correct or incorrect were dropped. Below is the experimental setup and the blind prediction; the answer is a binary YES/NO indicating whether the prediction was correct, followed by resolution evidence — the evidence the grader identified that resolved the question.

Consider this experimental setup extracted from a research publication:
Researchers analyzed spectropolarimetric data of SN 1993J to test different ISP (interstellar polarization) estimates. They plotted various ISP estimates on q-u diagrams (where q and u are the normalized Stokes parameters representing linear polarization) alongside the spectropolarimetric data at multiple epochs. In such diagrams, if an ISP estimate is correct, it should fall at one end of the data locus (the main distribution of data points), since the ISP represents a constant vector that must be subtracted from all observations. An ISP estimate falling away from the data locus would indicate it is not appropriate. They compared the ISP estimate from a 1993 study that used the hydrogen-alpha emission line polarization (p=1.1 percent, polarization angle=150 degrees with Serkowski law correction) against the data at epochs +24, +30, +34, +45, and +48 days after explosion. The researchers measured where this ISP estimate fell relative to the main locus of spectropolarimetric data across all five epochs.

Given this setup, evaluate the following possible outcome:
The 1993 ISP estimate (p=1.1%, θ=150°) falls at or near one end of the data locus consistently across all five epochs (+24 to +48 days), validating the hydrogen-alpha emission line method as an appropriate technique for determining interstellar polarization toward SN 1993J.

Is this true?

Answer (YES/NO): NO